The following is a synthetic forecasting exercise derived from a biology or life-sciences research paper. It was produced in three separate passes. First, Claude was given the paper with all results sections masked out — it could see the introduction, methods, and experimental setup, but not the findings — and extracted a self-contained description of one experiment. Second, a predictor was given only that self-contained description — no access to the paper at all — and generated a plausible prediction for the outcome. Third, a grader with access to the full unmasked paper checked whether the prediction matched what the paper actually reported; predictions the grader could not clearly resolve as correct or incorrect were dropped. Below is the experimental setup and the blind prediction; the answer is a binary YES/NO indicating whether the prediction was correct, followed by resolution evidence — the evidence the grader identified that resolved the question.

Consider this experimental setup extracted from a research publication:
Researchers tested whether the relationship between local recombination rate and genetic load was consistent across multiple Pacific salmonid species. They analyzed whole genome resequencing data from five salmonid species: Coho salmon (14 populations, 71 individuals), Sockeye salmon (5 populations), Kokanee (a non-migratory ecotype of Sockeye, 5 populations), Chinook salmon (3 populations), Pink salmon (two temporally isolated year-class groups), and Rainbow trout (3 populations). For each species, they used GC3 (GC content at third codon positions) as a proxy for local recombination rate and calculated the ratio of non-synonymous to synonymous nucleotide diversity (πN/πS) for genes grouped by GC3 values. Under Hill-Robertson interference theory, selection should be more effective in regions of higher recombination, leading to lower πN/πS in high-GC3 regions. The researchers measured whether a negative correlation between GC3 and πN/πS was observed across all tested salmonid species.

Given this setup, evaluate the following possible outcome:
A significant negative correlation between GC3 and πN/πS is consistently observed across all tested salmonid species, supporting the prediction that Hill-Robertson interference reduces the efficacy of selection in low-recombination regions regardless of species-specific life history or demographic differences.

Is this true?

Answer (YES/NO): YES